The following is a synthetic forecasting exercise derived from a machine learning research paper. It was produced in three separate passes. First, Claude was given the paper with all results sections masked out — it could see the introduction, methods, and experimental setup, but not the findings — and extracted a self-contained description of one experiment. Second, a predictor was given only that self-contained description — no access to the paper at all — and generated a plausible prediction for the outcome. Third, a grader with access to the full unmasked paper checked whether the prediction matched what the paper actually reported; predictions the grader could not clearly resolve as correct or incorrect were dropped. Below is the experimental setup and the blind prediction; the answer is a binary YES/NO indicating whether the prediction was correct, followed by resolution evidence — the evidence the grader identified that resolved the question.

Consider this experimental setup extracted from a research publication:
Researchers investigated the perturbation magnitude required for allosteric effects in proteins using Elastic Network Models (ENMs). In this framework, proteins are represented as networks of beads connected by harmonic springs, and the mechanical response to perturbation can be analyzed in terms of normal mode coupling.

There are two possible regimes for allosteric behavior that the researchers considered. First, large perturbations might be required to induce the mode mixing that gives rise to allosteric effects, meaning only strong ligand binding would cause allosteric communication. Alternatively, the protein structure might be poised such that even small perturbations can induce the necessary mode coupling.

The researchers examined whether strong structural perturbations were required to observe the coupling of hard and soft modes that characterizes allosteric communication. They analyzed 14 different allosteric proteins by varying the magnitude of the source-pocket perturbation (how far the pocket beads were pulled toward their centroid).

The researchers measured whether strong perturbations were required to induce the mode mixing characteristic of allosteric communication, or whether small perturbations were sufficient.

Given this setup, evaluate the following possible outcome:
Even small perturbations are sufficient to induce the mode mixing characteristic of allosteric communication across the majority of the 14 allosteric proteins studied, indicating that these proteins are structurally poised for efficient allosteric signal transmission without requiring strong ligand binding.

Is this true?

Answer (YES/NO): YES